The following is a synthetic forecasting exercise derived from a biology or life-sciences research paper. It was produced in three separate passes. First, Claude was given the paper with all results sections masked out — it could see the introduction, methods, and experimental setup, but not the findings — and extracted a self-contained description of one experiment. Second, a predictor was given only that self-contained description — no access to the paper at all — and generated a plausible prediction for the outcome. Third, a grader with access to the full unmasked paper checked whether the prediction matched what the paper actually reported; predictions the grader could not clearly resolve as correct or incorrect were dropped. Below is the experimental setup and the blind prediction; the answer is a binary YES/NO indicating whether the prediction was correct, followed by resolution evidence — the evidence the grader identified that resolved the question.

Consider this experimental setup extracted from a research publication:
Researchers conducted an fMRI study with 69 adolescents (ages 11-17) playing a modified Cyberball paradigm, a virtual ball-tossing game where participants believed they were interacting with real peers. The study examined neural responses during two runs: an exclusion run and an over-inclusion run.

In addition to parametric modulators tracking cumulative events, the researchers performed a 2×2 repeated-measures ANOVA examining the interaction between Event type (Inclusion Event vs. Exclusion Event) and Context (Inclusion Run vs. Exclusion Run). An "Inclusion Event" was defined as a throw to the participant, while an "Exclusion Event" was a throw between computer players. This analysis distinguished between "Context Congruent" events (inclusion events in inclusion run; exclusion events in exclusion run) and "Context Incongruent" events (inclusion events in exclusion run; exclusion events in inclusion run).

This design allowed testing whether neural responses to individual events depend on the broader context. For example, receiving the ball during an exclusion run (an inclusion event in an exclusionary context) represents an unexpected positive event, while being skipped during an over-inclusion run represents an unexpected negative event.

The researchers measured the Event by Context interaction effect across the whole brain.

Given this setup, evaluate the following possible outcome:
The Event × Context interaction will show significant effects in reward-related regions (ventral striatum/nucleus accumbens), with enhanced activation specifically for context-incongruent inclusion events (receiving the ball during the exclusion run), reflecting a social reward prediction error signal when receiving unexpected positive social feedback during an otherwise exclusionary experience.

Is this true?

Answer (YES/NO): NO